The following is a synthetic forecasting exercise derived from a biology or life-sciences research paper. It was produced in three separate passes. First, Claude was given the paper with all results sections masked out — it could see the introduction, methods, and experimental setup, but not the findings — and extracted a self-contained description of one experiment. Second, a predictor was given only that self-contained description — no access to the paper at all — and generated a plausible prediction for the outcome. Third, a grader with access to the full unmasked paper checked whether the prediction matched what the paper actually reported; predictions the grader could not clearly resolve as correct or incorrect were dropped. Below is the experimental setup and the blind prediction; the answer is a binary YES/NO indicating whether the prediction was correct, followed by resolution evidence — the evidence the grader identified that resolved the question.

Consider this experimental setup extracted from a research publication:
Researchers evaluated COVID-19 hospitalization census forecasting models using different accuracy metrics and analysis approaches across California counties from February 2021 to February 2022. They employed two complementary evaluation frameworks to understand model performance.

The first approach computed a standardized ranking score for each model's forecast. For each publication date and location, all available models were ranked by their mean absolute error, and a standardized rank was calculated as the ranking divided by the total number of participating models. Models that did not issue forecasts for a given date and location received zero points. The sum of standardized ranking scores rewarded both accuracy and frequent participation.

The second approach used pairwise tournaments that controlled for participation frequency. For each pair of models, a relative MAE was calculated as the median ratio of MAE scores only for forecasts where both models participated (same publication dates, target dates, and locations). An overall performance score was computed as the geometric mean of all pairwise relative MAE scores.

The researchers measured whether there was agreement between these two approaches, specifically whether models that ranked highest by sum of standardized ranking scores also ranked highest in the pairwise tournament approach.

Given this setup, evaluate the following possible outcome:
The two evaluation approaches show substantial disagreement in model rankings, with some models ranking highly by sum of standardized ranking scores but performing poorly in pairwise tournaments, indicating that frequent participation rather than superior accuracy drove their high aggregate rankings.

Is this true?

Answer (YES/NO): YES